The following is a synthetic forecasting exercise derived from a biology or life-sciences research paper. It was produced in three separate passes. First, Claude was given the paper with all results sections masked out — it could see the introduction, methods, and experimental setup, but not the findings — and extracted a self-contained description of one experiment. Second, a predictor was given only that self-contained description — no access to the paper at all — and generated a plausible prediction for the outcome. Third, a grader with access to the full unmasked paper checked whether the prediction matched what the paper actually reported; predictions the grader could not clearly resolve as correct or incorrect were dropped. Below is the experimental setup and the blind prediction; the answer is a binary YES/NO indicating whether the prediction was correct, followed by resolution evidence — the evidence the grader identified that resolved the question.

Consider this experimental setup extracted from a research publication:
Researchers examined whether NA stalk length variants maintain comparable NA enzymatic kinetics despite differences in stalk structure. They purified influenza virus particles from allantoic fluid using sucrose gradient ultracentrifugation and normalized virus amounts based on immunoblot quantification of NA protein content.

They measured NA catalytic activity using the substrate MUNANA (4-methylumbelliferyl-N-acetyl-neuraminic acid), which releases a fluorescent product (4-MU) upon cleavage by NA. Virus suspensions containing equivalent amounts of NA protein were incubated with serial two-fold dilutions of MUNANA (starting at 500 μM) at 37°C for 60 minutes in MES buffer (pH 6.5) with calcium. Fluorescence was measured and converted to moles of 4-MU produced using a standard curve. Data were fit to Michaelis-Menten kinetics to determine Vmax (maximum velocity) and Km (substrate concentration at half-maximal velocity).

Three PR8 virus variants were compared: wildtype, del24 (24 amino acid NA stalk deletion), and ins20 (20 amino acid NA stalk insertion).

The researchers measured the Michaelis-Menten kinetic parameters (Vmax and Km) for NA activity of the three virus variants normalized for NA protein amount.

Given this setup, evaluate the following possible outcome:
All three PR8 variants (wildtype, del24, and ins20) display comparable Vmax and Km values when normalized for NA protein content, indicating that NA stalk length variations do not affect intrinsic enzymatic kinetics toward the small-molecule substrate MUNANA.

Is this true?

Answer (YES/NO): YES